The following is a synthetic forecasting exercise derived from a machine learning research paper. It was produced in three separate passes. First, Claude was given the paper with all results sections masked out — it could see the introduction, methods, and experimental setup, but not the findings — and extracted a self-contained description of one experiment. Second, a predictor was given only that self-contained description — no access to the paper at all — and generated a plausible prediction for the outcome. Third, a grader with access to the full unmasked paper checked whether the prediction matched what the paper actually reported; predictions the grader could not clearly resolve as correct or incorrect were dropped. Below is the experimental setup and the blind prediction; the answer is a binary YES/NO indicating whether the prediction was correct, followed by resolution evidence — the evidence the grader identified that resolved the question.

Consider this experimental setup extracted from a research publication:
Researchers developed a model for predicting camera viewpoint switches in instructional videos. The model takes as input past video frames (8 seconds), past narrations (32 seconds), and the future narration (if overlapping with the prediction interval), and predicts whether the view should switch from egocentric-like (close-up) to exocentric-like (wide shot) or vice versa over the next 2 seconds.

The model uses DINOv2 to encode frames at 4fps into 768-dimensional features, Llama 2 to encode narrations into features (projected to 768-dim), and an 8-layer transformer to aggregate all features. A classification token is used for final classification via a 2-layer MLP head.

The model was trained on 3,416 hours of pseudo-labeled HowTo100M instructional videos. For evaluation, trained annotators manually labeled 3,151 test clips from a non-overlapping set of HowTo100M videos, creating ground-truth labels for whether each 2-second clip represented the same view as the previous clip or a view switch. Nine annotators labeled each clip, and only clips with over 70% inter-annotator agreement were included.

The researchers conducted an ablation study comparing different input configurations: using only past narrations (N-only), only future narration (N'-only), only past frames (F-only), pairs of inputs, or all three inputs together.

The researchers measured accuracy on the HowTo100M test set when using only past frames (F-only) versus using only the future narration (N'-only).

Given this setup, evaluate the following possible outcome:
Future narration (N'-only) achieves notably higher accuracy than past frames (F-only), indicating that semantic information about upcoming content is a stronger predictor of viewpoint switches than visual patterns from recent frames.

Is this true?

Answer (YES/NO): NO